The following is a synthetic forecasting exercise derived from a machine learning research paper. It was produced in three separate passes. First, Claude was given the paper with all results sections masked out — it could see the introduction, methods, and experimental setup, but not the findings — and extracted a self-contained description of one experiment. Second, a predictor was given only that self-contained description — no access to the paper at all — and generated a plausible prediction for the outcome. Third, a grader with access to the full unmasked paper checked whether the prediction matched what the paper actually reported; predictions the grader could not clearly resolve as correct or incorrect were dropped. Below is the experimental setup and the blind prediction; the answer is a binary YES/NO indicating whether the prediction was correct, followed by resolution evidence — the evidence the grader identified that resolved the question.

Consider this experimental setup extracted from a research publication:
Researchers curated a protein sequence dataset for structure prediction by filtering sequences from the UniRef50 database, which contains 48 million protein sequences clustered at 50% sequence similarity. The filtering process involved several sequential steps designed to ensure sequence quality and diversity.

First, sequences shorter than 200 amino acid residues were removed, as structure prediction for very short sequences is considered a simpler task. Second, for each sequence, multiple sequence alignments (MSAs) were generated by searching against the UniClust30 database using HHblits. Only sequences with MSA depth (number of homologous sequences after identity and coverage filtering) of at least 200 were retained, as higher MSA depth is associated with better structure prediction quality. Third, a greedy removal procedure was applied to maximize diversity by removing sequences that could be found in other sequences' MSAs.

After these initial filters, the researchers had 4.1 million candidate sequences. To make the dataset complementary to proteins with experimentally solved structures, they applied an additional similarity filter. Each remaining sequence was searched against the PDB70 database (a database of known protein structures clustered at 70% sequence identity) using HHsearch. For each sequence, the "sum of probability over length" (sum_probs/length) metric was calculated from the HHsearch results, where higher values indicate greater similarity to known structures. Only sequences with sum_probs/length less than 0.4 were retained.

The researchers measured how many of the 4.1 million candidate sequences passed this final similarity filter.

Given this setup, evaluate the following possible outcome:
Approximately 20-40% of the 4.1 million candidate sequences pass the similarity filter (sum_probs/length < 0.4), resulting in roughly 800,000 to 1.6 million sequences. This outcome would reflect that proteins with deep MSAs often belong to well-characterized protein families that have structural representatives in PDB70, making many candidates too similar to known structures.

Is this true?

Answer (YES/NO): YES